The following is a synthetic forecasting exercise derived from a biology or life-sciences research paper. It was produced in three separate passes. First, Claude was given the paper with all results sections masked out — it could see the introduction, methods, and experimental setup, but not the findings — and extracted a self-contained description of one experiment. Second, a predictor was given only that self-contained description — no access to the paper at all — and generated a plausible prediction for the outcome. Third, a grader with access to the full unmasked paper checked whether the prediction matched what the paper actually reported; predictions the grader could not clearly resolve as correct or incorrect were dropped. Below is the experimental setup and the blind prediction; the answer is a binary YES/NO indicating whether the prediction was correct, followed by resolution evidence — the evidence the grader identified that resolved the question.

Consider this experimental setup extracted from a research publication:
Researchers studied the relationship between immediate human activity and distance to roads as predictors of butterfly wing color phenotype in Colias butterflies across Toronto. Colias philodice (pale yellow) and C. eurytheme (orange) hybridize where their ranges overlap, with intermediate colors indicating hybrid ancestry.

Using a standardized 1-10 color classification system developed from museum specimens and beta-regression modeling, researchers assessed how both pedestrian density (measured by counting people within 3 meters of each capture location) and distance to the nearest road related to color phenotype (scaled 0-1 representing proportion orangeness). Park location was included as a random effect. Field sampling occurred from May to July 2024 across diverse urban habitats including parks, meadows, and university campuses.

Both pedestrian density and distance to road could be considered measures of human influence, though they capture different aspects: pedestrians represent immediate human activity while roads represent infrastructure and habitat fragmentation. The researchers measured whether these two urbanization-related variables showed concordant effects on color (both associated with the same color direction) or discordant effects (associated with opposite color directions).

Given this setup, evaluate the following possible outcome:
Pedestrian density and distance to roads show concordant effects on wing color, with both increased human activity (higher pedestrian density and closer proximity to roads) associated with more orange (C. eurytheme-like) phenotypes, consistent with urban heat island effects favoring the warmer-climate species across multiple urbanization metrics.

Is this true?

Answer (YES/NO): NO